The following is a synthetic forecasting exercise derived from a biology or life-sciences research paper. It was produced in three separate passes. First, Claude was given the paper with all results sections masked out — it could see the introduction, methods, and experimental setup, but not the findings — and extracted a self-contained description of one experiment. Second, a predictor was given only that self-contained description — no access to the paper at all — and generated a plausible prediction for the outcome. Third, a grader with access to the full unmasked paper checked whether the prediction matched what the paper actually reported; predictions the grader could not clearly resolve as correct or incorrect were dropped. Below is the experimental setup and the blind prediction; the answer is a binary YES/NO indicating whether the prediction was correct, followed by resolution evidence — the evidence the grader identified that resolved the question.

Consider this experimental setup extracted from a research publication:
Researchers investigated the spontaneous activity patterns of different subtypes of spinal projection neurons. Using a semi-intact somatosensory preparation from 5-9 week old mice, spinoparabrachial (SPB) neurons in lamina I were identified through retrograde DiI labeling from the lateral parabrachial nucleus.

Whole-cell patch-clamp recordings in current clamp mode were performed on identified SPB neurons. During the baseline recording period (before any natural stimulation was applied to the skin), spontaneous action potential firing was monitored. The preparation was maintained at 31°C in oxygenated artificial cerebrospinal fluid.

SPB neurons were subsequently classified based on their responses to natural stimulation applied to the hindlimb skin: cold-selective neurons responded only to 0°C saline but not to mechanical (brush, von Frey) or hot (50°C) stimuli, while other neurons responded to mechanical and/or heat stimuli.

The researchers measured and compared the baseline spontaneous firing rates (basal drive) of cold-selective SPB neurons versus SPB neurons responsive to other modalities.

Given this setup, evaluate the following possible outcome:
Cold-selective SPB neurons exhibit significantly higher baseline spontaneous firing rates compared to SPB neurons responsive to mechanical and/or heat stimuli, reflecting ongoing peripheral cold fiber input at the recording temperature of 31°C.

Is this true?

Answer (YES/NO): NO